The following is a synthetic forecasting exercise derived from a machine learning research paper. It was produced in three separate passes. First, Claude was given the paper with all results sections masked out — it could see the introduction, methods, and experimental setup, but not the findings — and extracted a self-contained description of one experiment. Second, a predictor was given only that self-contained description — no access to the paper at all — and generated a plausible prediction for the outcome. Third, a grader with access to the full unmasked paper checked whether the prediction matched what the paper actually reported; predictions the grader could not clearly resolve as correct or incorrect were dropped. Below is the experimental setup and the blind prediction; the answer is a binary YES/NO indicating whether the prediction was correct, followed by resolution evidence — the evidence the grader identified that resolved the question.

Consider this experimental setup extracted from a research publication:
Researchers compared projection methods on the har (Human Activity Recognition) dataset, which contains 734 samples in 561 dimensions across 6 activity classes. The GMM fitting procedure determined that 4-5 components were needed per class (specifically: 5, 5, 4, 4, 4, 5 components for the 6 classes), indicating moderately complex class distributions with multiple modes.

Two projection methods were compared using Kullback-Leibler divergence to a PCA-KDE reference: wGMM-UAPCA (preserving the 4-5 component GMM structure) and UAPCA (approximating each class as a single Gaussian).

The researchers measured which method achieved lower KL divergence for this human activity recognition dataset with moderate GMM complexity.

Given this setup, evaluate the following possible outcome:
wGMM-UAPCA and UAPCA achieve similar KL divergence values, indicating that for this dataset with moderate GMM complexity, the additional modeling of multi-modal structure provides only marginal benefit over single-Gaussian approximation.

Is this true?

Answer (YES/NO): NO